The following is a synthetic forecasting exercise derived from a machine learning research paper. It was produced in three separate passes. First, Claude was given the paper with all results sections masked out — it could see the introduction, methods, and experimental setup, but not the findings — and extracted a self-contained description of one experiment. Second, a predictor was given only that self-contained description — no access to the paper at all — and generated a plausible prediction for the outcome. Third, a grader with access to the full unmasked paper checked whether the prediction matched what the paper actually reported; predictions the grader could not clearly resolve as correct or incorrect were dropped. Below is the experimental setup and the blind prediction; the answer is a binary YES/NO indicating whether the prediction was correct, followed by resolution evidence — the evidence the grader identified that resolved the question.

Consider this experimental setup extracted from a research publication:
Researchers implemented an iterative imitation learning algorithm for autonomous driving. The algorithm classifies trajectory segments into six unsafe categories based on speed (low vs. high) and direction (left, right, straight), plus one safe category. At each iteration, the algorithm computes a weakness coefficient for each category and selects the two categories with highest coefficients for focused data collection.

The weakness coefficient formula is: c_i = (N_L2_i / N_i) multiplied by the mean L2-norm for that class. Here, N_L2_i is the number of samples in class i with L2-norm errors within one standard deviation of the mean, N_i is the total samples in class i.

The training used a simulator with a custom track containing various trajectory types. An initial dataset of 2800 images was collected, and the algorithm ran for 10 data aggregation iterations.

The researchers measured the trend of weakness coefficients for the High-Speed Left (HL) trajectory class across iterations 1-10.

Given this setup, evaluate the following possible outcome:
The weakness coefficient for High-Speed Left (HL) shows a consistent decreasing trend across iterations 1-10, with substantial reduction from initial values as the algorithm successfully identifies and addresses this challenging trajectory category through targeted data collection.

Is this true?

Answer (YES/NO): NO